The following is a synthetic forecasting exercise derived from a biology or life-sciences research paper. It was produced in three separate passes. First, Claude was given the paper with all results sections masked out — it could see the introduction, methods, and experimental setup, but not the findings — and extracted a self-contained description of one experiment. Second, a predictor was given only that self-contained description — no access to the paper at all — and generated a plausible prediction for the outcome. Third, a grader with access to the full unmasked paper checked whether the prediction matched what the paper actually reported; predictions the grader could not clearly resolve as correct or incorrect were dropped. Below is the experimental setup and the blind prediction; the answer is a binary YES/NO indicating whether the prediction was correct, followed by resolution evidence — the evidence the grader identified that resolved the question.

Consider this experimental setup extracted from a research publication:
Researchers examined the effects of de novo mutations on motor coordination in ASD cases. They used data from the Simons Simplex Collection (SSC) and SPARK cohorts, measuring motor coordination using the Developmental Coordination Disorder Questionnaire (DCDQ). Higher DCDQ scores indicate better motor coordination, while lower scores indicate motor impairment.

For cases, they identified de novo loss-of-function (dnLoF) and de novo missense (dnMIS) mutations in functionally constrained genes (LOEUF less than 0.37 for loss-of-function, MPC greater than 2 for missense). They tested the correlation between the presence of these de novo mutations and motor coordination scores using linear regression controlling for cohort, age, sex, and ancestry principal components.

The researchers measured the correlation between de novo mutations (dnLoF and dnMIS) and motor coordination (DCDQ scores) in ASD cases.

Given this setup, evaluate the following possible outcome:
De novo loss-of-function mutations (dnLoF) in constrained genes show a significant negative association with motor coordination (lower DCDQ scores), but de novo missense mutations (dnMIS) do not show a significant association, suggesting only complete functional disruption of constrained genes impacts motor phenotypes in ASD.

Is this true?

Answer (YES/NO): NO